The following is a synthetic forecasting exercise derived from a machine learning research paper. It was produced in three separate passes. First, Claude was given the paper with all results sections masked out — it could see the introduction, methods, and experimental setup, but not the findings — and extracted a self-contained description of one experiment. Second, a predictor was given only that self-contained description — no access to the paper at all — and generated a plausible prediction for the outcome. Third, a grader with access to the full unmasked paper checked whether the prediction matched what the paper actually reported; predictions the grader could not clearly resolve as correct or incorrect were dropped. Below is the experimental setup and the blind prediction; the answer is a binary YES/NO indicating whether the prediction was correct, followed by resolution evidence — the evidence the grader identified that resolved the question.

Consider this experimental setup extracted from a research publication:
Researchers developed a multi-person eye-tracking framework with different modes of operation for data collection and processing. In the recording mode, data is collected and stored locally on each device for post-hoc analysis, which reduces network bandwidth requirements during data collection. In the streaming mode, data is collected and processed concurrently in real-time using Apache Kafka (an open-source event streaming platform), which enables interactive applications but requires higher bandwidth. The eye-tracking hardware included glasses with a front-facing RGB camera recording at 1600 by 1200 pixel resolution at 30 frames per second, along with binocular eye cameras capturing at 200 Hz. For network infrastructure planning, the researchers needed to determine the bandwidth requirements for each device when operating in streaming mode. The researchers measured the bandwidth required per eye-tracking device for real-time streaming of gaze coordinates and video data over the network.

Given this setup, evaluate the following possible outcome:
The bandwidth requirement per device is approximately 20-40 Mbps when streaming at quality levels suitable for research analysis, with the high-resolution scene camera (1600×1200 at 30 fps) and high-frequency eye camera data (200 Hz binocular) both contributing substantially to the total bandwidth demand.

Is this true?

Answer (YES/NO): NO